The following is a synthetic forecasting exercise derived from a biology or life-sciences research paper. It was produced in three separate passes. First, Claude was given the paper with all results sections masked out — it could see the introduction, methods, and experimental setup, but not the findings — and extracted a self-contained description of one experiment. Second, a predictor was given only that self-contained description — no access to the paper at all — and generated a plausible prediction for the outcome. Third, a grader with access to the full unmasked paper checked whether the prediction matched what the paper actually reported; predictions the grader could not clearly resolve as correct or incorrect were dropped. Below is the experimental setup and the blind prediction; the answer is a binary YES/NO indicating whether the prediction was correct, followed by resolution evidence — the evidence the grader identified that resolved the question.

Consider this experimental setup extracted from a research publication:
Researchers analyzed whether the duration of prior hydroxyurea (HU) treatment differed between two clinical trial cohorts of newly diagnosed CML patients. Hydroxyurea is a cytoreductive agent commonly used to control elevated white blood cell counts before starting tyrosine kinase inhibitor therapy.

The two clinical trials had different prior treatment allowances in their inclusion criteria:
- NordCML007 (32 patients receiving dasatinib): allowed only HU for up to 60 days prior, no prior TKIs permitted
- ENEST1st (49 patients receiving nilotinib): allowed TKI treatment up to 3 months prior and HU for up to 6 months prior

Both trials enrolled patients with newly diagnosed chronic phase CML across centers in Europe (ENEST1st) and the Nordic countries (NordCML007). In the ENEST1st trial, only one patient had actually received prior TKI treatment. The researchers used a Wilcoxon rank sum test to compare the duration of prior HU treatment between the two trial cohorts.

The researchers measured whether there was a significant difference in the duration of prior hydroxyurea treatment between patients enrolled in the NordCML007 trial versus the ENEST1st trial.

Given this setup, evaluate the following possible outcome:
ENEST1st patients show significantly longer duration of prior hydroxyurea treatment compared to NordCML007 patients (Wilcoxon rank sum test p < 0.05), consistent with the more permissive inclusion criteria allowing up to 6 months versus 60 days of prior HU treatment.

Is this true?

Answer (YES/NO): NO